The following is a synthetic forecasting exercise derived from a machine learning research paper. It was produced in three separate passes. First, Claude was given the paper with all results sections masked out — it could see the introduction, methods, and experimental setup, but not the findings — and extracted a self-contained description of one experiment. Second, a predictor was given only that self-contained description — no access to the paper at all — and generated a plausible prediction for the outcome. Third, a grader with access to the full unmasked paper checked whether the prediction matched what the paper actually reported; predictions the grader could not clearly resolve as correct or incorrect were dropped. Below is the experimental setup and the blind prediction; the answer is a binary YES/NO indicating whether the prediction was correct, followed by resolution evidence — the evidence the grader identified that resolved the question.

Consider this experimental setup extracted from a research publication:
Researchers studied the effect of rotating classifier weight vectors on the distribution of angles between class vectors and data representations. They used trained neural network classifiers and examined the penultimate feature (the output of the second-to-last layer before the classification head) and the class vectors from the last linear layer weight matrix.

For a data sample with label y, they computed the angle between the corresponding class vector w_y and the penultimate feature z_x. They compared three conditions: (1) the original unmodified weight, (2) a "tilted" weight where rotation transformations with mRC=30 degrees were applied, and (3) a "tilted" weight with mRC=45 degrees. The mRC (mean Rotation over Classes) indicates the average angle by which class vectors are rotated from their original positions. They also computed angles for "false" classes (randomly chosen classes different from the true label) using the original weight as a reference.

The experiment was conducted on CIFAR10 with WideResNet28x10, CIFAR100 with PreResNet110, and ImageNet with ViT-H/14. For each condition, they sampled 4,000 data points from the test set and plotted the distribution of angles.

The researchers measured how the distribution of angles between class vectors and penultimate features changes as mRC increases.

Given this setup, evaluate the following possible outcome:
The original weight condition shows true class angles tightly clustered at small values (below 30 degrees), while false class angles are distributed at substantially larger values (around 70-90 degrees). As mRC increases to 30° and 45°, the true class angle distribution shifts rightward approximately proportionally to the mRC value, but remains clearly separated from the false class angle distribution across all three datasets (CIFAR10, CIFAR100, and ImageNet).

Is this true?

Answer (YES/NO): NO